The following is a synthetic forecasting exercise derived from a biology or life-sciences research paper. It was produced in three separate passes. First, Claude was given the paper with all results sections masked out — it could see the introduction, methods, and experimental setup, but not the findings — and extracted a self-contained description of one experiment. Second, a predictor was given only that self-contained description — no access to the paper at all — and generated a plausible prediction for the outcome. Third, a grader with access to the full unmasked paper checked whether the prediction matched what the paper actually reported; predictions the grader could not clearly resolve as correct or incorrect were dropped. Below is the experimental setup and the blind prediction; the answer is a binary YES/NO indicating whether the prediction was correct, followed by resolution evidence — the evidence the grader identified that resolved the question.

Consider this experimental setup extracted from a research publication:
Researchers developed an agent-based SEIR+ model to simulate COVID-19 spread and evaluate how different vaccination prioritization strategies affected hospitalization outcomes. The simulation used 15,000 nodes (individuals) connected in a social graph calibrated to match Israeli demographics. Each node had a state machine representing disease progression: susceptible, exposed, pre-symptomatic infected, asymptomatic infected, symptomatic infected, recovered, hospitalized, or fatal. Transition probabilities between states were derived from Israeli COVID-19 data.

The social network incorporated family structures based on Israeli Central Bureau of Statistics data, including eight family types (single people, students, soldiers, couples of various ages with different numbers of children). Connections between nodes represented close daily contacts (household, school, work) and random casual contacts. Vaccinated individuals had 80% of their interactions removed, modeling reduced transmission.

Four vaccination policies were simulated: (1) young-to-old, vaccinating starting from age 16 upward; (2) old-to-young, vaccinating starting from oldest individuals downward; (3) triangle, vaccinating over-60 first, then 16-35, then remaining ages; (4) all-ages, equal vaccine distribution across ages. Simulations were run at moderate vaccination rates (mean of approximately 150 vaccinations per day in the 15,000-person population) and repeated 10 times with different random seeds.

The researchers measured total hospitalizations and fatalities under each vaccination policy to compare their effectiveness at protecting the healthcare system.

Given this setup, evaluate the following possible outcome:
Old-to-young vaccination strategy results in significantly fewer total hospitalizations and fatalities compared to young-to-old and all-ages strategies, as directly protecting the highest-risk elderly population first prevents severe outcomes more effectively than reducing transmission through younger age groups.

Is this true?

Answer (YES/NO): NO